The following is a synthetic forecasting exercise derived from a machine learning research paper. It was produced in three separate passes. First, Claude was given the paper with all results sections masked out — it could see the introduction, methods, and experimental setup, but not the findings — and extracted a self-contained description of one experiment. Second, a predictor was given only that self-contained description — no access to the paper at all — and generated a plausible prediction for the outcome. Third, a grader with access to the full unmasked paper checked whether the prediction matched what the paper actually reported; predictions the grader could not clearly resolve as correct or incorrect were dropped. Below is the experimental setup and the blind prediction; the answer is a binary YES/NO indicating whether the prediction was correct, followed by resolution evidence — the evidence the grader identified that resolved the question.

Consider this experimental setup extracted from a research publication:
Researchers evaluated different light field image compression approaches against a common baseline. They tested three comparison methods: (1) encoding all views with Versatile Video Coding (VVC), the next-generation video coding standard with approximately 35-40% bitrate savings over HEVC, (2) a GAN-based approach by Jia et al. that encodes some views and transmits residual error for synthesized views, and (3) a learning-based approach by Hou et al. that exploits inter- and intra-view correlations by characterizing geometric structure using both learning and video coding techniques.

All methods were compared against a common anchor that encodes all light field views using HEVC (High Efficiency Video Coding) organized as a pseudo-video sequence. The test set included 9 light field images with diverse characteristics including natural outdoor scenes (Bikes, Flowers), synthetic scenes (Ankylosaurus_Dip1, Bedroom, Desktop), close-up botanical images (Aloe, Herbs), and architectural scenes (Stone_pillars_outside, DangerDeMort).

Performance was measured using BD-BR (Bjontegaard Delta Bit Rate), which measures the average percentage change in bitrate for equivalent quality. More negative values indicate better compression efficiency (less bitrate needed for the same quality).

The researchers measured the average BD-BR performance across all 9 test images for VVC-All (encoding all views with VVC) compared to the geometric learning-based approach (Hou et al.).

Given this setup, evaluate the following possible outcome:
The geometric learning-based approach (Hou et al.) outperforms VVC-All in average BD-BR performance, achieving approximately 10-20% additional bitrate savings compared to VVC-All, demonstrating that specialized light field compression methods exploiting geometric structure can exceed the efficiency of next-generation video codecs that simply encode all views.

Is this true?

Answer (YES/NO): NO